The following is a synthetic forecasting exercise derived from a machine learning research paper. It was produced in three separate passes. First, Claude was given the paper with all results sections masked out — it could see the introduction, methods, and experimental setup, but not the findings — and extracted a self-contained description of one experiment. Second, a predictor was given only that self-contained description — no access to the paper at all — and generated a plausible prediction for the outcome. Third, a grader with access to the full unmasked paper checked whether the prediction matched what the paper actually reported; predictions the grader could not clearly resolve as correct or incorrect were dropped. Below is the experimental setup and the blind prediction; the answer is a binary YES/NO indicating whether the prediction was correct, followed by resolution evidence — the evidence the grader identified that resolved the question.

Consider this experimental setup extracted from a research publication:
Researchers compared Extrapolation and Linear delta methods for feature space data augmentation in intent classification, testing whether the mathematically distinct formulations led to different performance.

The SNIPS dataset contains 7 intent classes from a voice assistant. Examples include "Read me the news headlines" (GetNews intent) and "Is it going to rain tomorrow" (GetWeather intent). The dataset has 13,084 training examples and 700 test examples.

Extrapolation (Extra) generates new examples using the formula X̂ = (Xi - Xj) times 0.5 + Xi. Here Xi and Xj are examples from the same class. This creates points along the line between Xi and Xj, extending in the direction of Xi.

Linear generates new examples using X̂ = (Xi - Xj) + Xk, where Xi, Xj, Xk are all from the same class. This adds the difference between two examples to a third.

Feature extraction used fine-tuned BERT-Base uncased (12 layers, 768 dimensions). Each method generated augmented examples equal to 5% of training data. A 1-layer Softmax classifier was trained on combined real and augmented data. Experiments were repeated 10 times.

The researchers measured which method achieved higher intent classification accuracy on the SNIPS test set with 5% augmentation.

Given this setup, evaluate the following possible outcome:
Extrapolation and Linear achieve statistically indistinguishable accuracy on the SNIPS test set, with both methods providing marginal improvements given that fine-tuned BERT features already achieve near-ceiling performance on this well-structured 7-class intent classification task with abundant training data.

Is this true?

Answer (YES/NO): NO